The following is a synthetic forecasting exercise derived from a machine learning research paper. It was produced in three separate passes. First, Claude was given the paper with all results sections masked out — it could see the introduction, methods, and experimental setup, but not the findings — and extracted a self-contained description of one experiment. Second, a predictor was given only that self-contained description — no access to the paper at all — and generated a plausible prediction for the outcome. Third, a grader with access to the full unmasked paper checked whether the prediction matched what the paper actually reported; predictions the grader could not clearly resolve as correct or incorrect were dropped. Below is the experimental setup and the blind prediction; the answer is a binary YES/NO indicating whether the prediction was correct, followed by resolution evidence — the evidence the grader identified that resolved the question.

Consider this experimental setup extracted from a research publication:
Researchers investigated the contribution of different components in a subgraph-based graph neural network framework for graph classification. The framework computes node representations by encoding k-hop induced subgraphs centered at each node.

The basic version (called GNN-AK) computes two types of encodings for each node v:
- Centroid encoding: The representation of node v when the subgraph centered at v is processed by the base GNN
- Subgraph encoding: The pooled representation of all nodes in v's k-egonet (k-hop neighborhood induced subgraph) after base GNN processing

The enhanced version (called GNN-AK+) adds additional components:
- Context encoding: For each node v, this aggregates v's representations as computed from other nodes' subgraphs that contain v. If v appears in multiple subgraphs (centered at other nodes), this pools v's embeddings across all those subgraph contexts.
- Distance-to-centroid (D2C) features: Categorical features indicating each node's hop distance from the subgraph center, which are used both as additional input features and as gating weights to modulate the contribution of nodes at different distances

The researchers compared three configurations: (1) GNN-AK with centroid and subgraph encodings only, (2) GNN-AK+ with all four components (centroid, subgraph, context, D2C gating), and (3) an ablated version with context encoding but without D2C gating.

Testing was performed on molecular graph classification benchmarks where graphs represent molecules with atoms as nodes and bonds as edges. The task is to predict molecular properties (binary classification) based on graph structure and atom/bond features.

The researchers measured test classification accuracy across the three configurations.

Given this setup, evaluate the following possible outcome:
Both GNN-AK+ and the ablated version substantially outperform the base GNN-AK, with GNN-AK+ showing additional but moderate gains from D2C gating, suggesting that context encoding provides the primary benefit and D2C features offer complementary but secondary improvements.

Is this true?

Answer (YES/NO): NO